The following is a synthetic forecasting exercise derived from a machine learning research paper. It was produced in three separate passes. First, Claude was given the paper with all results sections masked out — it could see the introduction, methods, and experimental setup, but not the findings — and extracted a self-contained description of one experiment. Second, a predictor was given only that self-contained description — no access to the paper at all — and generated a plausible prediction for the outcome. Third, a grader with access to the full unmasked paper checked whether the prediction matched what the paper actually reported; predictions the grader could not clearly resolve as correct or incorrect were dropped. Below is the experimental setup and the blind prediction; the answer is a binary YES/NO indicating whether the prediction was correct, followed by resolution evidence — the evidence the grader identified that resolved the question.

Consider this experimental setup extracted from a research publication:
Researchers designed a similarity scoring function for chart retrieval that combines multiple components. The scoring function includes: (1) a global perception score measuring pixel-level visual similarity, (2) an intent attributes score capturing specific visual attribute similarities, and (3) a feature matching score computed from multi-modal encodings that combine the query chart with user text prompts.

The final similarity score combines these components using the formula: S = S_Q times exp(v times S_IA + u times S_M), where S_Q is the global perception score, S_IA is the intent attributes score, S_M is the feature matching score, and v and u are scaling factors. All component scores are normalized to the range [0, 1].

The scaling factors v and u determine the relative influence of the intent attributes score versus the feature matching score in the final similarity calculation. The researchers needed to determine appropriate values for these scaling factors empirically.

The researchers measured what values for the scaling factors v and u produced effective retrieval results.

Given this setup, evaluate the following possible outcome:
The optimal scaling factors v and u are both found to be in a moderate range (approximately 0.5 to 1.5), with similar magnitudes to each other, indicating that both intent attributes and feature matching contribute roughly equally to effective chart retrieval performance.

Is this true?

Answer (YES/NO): NO